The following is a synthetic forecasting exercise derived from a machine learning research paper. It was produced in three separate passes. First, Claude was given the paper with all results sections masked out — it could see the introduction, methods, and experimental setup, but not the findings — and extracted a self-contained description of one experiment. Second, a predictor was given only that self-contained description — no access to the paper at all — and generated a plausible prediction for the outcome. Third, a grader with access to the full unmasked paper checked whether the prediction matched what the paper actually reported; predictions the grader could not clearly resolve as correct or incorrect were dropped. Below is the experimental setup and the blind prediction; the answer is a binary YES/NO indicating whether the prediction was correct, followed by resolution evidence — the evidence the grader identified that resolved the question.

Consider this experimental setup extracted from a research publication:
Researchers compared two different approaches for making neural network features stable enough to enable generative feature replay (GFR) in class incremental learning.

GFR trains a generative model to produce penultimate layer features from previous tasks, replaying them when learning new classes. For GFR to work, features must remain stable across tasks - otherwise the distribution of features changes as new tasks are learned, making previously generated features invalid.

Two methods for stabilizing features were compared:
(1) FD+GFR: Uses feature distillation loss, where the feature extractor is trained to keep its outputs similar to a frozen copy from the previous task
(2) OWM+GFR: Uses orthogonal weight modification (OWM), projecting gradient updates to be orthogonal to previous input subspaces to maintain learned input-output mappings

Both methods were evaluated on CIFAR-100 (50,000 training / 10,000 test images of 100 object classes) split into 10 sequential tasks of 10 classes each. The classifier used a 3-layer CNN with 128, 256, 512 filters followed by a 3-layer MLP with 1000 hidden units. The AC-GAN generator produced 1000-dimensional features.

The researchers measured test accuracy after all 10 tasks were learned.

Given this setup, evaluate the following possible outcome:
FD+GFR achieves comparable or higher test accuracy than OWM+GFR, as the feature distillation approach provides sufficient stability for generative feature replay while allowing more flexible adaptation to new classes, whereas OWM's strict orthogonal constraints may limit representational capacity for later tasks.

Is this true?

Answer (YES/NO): NO